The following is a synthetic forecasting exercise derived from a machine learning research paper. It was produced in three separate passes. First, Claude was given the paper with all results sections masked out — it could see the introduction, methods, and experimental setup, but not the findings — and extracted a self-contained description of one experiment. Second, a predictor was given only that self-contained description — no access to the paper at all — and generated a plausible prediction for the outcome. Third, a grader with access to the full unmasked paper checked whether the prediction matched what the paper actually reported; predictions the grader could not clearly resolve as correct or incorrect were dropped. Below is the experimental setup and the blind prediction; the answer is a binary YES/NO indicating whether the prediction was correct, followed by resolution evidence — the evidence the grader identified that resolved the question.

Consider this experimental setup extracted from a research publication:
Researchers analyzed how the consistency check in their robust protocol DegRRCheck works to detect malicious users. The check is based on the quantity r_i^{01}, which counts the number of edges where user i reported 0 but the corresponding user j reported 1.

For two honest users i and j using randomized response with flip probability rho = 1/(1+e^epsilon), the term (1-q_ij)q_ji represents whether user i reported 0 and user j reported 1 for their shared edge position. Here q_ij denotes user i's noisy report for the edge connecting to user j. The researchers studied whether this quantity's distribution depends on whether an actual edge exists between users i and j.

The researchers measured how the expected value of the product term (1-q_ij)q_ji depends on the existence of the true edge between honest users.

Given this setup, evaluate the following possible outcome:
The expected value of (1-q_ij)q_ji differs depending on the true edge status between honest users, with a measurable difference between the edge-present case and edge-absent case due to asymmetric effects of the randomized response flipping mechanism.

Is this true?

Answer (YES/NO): NO